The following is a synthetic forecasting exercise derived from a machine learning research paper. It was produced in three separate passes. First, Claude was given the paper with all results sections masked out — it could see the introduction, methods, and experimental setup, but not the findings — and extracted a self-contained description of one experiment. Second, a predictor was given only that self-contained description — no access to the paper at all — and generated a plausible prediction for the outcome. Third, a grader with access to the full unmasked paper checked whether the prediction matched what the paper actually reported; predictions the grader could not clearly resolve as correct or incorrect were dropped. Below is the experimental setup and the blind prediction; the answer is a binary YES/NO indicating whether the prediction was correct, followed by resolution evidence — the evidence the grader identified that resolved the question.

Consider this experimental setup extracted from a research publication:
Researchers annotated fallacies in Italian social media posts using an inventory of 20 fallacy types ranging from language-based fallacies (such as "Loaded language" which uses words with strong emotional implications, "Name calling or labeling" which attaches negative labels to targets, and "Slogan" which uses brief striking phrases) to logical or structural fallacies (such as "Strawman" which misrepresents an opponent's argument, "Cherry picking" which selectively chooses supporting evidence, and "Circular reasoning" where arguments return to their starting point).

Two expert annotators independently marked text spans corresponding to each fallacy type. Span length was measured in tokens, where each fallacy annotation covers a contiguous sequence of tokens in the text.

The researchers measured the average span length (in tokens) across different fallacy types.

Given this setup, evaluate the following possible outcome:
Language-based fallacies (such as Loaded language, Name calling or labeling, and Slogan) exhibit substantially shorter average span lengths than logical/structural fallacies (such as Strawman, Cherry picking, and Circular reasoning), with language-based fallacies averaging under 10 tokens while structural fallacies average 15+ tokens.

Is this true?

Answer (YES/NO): YES